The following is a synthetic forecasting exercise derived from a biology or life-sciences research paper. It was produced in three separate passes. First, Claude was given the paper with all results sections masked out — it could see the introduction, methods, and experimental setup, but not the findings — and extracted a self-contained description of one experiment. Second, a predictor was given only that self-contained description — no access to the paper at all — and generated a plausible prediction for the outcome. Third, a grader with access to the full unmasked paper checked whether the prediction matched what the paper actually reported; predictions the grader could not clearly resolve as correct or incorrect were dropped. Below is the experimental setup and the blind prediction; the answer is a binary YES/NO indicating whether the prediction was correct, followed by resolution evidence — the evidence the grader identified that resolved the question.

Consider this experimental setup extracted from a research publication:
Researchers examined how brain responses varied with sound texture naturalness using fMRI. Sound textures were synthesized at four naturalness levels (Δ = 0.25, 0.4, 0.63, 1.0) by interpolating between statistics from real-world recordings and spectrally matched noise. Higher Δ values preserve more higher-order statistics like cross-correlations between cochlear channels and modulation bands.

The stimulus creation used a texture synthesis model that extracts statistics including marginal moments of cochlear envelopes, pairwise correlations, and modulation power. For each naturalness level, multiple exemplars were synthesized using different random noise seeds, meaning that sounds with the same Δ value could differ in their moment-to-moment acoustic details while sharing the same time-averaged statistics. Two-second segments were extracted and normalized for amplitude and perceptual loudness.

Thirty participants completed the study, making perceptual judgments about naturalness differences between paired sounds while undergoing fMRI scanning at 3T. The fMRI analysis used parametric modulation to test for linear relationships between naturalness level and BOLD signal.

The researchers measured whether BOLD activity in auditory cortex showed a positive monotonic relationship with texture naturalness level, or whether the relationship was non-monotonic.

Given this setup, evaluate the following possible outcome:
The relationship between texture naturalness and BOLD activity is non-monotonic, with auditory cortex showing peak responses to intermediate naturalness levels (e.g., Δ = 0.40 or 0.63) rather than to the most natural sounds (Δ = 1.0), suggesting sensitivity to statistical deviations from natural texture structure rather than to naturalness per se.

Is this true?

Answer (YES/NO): NO